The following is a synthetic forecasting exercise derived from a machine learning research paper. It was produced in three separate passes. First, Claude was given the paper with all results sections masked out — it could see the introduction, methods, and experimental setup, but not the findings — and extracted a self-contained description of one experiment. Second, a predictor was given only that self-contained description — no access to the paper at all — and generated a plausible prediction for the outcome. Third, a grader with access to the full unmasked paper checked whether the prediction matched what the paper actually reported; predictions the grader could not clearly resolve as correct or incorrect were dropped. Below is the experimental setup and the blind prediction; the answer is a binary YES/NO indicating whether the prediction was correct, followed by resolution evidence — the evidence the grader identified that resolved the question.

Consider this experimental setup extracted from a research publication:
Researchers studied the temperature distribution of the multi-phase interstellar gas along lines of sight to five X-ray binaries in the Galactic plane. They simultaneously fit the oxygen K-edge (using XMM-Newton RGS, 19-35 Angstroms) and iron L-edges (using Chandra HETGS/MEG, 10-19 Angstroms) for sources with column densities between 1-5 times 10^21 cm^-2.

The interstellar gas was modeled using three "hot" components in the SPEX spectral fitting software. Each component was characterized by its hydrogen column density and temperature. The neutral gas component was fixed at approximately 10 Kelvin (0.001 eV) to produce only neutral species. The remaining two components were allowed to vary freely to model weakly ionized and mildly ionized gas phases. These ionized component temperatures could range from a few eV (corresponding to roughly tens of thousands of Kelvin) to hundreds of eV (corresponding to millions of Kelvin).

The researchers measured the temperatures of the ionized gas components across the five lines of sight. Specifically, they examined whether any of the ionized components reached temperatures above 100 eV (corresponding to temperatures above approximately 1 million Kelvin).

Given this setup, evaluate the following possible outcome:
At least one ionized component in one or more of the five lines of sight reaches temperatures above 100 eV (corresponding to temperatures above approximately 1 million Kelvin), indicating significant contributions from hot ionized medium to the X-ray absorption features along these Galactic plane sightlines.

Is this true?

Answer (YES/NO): YES